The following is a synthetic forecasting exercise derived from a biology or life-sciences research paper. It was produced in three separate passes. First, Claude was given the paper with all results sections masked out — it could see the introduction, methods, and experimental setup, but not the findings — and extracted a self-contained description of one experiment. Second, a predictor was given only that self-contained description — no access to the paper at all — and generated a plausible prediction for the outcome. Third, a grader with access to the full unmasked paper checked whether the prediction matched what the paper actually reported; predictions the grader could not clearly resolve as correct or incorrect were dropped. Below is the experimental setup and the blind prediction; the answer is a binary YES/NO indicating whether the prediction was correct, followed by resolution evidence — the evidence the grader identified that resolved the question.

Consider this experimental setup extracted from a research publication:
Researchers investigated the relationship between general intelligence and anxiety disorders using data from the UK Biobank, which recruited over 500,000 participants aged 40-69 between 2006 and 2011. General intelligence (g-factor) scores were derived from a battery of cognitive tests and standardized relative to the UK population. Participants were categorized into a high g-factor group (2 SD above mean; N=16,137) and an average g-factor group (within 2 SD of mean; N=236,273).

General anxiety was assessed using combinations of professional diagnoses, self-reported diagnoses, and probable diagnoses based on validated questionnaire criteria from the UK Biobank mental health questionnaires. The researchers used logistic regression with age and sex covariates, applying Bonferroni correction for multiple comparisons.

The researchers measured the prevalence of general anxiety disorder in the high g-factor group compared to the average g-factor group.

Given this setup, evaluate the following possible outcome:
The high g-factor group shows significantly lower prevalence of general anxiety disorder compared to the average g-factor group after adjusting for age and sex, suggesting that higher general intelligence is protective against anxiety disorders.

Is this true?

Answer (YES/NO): YES